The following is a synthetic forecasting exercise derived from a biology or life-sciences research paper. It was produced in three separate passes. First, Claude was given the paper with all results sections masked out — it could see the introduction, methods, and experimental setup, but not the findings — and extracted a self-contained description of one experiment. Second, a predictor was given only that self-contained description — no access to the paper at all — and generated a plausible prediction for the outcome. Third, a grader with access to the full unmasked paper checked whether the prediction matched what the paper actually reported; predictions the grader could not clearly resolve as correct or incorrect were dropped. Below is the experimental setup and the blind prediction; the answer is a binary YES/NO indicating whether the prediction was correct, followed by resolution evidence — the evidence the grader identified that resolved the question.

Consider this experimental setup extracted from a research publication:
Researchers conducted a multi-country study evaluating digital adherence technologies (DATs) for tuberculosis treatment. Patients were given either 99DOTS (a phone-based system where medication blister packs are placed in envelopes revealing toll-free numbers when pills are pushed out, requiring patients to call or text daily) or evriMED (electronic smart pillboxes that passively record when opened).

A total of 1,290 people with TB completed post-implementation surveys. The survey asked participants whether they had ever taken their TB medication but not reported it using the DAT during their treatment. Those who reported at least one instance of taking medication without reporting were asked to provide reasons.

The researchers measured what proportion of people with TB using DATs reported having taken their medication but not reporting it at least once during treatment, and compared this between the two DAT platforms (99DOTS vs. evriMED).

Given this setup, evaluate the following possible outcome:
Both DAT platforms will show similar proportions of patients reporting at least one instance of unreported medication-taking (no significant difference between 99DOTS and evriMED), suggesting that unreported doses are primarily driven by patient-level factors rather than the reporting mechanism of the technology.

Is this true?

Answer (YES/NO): YES